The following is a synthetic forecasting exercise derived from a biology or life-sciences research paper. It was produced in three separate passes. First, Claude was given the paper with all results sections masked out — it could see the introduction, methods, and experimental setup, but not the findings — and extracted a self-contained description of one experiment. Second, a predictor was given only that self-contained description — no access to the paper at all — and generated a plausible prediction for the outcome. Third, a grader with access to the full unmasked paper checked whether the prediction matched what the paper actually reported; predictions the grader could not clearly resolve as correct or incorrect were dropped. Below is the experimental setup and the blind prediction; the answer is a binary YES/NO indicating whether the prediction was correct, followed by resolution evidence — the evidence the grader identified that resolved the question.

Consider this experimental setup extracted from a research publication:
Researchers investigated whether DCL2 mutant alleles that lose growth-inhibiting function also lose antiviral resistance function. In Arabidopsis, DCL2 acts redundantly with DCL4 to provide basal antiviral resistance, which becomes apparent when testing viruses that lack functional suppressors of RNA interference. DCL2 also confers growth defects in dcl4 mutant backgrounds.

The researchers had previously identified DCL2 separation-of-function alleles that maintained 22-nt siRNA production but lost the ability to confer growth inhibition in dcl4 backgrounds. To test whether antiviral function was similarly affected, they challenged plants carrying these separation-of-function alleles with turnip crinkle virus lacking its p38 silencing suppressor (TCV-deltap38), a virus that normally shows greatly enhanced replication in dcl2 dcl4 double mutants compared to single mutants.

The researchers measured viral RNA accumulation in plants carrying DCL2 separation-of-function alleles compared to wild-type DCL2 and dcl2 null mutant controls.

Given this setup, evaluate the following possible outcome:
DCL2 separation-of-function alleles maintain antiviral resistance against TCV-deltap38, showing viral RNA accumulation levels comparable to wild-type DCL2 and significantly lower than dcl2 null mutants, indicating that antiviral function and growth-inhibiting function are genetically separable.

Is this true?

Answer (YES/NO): NO